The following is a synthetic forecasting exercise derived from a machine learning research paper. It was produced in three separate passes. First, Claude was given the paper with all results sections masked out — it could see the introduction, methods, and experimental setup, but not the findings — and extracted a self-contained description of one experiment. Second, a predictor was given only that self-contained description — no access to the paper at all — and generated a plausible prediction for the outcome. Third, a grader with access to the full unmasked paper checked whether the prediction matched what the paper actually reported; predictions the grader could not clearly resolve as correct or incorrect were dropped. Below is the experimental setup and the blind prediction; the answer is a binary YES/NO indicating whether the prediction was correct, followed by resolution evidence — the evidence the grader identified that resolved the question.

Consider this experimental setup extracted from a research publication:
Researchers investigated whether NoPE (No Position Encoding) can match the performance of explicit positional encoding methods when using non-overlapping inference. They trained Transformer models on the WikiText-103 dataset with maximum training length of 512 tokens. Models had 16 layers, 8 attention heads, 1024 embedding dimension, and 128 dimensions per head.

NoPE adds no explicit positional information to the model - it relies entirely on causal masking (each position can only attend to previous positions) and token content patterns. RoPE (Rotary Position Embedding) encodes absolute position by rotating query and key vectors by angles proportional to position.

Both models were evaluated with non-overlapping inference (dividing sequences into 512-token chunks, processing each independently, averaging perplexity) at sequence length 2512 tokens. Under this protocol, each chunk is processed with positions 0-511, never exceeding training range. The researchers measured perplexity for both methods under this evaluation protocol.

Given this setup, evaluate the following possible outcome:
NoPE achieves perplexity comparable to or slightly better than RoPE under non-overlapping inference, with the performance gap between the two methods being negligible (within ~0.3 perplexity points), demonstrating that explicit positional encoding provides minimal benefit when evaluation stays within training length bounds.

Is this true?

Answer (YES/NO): NO